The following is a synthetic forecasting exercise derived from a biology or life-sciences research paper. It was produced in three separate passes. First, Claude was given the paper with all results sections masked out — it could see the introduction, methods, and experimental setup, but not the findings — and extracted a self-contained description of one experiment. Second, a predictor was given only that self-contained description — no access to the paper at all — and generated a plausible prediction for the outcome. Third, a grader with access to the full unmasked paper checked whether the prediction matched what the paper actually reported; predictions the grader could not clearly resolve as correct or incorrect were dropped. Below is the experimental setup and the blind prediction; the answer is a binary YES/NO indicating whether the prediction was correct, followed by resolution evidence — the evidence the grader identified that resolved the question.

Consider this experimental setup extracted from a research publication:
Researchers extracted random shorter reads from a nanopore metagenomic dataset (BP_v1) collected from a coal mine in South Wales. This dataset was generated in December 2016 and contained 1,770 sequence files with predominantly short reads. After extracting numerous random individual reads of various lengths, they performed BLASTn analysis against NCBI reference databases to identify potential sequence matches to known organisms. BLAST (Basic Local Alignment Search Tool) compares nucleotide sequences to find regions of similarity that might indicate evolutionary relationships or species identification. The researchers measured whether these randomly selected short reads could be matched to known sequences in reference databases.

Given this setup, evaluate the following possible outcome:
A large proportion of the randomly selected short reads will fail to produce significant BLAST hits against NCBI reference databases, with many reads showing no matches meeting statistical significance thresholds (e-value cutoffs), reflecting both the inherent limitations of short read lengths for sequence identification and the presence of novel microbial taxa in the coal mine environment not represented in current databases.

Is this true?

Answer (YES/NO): NO